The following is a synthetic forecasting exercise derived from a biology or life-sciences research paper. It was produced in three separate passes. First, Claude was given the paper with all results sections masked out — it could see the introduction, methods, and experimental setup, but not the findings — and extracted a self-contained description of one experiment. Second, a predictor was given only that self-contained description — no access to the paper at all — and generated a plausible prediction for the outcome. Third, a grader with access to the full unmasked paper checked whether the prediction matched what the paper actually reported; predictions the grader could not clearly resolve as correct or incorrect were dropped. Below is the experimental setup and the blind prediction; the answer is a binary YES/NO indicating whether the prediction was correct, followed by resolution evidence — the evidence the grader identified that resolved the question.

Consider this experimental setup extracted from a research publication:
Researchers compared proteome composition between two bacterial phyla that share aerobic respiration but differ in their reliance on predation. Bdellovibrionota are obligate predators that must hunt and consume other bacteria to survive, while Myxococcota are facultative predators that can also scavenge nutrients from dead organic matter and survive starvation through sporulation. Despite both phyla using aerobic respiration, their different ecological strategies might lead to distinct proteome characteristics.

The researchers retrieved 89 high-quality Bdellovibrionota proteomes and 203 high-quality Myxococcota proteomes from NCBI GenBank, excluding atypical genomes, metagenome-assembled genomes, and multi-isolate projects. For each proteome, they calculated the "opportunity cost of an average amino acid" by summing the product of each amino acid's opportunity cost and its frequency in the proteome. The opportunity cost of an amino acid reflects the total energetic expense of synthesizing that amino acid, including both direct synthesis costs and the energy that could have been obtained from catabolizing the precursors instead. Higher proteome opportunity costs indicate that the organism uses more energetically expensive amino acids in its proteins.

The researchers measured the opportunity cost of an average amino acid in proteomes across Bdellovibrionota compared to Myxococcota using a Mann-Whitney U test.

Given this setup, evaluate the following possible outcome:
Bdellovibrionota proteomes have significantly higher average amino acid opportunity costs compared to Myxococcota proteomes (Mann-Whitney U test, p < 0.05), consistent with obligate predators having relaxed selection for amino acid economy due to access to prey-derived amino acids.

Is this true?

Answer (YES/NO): YES